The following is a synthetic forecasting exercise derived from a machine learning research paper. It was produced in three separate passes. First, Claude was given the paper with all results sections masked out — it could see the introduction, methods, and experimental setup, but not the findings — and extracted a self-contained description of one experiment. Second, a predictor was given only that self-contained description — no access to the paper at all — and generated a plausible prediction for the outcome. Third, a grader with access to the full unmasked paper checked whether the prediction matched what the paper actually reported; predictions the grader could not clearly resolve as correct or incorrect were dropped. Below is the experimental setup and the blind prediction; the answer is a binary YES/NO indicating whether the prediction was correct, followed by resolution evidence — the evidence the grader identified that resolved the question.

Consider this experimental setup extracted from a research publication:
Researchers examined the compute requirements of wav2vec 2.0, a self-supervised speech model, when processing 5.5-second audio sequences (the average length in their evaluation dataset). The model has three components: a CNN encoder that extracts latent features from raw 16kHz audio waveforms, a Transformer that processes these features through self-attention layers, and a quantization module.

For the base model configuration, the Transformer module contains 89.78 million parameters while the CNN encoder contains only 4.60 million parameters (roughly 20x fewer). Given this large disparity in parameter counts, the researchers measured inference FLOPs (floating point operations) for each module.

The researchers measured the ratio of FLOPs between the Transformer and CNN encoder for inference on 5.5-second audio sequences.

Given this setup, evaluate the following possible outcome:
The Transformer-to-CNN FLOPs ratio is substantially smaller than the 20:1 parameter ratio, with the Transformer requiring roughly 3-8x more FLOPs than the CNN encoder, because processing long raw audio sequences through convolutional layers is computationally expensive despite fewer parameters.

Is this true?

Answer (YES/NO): NO